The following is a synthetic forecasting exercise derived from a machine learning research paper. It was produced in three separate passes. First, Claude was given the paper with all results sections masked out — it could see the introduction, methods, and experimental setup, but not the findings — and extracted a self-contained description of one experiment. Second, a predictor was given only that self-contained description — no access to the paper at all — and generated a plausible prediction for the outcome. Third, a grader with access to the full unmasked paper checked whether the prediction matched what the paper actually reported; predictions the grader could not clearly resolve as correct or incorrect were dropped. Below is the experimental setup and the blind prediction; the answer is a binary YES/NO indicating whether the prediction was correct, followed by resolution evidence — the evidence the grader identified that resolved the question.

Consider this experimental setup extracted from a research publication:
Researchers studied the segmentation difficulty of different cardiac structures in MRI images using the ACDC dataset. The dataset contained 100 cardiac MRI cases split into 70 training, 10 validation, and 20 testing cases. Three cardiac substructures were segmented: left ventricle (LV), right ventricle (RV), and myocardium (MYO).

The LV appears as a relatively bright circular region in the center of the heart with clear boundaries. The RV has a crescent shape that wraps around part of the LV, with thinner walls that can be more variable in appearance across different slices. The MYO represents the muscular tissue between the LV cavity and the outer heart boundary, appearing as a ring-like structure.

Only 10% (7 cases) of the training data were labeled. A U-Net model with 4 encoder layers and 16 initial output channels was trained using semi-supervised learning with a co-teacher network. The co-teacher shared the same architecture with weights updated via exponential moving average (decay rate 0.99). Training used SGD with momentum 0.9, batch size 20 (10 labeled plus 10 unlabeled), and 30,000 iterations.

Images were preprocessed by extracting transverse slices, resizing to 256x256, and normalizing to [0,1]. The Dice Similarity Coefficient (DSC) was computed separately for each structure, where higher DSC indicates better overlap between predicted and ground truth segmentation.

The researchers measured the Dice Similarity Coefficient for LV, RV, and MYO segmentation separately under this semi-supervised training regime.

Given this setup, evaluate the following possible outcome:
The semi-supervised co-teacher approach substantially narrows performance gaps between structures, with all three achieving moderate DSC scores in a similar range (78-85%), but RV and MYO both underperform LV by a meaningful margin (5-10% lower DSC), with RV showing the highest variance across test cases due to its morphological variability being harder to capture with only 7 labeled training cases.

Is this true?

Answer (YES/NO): NO